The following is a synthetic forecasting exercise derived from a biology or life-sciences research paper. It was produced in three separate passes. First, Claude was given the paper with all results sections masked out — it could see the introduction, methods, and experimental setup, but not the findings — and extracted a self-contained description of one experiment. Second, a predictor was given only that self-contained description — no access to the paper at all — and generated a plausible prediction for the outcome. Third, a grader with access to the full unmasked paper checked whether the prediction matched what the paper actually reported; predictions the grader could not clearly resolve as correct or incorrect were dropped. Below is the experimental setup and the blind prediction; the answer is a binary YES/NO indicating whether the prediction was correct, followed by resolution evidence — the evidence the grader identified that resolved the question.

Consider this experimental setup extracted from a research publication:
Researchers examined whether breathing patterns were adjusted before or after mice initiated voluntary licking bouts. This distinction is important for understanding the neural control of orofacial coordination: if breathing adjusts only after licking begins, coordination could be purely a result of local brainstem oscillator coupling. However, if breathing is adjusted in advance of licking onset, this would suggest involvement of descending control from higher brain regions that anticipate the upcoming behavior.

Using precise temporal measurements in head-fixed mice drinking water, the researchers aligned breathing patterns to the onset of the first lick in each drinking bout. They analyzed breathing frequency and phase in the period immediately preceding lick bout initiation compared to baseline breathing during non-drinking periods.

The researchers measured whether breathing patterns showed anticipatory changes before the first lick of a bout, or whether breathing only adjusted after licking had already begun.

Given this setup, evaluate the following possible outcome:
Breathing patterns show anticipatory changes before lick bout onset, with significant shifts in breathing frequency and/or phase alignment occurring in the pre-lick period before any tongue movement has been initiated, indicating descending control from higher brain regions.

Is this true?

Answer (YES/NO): YES